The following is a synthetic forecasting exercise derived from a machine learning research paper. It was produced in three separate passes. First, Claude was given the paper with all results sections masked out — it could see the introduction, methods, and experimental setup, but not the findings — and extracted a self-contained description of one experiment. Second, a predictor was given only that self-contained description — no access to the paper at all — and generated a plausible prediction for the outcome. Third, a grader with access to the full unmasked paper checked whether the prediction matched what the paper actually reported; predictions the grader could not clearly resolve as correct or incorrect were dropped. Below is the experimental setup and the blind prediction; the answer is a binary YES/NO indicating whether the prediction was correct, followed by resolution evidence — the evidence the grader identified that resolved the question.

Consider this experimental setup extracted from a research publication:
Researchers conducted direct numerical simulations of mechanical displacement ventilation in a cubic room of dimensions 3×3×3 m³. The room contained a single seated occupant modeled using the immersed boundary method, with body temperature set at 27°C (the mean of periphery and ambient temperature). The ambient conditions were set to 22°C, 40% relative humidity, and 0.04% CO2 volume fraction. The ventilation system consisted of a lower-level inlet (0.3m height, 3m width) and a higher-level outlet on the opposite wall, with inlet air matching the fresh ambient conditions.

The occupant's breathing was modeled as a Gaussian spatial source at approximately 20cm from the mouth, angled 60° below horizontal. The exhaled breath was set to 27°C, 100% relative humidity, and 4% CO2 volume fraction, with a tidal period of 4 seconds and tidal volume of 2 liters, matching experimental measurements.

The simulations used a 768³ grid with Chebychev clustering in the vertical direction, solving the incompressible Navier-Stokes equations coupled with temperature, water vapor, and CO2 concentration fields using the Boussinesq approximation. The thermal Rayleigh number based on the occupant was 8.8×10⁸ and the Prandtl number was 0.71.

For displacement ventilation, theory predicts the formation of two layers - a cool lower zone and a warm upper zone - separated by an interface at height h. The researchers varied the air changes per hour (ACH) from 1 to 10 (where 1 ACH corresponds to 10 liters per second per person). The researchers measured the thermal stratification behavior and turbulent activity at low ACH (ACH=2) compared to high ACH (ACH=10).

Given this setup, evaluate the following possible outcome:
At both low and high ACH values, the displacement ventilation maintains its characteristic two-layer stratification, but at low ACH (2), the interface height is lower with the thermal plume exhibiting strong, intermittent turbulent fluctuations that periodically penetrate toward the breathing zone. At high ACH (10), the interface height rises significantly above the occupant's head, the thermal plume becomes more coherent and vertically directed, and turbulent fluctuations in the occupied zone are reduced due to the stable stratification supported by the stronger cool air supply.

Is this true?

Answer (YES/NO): NO